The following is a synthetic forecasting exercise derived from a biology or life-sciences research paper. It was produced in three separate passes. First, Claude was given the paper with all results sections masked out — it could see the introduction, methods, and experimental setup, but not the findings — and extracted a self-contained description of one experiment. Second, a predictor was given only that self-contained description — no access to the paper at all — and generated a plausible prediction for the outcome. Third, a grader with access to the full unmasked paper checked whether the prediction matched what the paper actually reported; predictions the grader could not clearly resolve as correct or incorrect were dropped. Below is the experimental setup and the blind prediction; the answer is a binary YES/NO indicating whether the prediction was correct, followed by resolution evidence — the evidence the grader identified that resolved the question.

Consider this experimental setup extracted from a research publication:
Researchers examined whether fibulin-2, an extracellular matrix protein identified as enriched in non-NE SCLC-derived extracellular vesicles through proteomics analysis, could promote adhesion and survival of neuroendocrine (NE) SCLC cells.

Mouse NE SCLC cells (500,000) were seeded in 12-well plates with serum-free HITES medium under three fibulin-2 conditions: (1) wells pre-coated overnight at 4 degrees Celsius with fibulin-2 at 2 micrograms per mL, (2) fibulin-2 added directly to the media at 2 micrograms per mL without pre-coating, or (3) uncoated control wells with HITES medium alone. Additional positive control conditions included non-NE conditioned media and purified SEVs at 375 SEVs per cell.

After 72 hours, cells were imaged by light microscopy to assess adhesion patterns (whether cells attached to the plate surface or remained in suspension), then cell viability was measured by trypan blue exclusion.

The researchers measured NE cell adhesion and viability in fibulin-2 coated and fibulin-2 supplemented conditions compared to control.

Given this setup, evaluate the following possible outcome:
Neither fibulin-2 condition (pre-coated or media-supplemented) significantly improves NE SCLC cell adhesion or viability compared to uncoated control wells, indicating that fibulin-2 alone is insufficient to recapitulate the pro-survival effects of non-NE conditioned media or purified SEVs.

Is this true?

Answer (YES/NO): YES